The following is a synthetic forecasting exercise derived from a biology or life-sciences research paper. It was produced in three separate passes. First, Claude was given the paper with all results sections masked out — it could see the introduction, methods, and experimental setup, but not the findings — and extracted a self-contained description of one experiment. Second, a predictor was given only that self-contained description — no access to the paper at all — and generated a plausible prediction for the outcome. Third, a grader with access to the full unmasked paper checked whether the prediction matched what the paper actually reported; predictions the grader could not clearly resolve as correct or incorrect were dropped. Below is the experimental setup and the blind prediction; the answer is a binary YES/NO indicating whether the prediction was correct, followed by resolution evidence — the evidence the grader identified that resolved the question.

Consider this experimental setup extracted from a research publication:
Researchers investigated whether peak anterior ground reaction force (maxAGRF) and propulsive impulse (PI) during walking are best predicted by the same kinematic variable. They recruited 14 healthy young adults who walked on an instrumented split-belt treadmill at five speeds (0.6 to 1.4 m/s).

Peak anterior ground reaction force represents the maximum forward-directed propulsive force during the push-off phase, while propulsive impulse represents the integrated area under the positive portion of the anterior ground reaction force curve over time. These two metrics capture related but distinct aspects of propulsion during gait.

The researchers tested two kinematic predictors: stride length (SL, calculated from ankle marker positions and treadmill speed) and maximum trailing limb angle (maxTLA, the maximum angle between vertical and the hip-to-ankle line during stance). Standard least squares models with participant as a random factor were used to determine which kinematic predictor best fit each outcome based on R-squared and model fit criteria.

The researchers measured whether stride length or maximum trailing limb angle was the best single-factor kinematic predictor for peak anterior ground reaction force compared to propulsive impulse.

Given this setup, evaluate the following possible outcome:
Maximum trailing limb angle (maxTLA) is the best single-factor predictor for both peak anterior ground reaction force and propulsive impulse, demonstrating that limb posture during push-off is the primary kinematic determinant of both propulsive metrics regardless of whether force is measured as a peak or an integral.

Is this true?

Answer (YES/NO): NO